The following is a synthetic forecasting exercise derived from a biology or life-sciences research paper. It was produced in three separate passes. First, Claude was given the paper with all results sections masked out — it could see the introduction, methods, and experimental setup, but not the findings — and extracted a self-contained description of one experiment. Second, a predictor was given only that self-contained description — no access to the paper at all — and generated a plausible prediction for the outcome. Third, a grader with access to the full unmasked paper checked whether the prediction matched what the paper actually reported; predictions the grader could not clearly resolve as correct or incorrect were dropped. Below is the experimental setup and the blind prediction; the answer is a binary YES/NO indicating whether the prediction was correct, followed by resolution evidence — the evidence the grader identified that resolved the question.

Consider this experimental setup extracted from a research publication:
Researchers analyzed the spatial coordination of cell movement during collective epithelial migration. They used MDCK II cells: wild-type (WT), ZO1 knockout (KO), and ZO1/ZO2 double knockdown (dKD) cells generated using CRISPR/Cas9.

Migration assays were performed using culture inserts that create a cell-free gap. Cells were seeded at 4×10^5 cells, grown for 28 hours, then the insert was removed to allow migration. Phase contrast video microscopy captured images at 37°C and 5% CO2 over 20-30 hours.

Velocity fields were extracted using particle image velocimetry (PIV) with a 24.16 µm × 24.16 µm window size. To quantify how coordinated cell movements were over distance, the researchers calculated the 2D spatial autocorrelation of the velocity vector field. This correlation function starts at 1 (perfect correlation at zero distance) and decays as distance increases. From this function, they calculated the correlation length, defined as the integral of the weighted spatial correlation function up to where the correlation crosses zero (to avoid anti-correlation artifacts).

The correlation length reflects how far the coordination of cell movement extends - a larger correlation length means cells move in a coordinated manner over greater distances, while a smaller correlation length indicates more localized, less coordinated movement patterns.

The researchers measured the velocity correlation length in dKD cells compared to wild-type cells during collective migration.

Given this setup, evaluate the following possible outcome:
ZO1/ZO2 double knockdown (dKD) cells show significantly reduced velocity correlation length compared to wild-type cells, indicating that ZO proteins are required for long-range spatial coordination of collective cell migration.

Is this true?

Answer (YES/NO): YES